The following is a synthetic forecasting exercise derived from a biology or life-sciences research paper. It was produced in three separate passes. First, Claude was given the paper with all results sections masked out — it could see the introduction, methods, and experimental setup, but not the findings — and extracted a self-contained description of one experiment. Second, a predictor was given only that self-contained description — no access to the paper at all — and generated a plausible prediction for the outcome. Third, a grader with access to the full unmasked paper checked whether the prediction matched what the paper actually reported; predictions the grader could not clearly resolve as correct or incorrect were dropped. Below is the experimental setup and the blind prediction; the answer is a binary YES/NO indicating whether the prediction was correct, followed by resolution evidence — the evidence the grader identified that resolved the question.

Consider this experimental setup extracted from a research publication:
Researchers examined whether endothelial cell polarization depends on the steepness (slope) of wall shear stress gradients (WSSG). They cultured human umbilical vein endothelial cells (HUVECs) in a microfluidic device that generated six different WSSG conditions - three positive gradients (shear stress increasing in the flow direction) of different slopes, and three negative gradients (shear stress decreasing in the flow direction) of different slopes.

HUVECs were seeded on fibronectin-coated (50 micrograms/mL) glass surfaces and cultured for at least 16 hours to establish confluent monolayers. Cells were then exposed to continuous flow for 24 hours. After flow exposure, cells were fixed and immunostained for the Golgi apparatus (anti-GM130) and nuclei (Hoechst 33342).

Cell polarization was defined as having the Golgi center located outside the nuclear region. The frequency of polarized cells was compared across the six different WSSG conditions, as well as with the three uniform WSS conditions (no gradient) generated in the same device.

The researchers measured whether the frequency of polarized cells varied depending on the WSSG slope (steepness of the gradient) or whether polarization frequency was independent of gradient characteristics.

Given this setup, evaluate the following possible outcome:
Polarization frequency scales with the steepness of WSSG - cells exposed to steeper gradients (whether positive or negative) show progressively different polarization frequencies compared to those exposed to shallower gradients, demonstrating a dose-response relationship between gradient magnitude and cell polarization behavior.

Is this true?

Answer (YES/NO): NO